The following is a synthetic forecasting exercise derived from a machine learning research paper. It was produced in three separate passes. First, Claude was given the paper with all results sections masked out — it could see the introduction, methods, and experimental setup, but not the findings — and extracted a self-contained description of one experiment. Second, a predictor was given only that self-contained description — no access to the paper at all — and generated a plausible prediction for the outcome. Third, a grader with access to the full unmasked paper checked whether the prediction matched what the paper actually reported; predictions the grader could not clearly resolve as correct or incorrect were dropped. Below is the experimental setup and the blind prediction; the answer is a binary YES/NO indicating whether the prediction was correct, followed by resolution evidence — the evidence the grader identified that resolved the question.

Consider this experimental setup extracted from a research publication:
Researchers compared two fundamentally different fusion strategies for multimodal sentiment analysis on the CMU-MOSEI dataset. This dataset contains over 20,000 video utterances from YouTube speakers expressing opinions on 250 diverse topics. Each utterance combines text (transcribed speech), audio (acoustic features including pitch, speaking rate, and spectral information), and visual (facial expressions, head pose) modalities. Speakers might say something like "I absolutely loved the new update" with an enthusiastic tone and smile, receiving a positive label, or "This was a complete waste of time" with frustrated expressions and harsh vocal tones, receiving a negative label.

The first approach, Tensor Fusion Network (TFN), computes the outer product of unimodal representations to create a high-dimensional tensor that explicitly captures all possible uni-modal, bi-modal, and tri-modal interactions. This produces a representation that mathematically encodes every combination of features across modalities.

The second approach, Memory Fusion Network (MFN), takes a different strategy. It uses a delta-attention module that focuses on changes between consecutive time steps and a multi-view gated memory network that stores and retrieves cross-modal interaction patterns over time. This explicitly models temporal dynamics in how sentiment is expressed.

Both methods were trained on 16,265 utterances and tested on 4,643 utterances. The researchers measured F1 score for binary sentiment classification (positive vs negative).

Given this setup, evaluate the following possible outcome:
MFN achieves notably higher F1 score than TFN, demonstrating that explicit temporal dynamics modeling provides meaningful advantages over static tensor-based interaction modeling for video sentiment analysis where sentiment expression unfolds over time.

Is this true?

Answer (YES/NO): NO